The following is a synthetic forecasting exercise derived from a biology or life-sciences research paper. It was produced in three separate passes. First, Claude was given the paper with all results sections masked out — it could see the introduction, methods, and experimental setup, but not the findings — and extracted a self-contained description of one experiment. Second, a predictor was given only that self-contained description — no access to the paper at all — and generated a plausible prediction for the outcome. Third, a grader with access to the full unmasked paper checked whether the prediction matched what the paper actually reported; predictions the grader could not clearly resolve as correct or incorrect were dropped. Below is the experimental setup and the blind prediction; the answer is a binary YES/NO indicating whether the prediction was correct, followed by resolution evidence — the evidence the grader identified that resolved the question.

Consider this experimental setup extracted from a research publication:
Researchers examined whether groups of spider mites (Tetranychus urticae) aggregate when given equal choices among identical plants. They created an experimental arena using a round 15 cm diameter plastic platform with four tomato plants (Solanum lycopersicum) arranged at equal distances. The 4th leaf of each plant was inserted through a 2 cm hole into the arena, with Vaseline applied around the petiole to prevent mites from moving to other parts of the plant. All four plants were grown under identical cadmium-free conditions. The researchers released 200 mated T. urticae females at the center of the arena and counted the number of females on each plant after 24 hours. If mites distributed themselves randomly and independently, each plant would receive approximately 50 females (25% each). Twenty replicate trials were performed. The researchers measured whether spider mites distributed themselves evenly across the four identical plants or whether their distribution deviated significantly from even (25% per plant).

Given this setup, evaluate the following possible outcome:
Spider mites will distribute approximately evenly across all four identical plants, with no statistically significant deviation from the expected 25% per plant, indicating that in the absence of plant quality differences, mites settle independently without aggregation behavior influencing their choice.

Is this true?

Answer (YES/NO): NO